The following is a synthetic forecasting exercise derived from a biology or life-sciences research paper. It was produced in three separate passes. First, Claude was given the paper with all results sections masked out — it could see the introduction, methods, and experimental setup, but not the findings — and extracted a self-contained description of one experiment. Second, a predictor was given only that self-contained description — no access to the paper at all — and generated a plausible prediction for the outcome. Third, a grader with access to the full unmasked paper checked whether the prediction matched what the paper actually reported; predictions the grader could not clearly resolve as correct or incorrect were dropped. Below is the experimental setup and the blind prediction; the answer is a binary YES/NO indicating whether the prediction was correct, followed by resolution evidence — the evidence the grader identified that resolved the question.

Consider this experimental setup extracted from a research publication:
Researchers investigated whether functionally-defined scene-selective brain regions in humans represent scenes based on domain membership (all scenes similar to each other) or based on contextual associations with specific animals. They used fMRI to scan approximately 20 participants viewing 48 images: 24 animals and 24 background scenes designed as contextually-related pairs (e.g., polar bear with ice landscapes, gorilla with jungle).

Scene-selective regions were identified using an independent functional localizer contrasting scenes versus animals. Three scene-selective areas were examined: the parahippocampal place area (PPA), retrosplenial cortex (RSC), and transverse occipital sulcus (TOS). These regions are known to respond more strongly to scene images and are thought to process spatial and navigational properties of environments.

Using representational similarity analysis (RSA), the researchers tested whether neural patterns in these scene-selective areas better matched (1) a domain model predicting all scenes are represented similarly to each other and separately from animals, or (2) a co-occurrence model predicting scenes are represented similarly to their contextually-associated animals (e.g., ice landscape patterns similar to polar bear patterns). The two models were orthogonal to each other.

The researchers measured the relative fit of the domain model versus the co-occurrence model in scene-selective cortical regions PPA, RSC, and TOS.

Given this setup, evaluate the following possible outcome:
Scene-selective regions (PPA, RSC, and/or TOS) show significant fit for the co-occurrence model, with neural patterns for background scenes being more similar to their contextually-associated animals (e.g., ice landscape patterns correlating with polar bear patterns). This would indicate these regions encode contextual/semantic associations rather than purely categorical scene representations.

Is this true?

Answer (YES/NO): NO